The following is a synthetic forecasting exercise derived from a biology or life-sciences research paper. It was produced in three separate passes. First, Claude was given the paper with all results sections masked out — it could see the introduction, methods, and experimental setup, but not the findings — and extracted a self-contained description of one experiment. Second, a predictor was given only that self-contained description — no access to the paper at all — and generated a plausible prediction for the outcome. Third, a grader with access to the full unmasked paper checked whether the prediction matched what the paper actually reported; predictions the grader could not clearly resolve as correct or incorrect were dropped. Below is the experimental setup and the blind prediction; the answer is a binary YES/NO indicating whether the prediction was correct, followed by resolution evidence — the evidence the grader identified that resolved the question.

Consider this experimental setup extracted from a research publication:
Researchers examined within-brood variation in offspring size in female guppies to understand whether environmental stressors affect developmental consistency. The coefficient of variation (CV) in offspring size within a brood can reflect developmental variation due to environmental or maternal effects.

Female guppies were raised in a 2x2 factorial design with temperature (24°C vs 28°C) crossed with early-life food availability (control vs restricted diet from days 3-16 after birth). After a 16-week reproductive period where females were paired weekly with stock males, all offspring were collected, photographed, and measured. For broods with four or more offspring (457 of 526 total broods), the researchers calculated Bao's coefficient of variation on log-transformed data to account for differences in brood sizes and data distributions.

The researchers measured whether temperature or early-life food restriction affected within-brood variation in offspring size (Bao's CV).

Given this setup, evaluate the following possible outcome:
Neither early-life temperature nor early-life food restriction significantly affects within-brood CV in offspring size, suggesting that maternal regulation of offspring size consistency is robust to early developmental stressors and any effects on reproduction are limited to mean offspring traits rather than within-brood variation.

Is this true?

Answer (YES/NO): NO